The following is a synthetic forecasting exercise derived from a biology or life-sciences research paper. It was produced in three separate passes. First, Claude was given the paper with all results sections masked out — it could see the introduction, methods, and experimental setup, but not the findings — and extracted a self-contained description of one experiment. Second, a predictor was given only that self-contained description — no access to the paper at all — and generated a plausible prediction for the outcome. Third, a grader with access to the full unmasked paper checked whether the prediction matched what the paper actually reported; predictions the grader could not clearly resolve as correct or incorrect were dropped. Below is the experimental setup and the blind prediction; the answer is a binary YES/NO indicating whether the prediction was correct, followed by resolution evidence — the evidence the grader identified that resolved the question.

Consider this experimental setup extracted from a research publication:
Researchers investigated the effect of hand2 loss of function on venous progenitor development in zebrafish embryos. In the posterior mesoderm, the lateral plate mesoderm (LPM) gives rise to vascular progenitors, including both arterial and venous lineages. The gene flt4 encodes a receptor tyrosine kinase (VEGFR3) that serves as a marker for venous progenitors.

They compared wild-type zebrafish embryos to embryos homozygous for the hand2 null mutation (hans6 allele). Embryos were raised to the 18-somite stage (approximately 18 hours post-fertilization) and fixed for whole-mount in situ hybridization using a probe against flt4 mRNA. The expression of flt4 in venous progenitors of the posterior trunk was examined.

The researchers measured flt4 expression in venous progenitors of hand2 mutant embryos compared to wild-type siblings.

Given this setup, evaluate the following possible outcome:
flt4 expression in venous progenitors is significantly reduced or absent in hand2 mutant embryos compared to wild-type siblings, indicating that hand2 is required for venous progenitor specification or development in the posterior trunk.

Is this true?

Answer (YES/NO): YES